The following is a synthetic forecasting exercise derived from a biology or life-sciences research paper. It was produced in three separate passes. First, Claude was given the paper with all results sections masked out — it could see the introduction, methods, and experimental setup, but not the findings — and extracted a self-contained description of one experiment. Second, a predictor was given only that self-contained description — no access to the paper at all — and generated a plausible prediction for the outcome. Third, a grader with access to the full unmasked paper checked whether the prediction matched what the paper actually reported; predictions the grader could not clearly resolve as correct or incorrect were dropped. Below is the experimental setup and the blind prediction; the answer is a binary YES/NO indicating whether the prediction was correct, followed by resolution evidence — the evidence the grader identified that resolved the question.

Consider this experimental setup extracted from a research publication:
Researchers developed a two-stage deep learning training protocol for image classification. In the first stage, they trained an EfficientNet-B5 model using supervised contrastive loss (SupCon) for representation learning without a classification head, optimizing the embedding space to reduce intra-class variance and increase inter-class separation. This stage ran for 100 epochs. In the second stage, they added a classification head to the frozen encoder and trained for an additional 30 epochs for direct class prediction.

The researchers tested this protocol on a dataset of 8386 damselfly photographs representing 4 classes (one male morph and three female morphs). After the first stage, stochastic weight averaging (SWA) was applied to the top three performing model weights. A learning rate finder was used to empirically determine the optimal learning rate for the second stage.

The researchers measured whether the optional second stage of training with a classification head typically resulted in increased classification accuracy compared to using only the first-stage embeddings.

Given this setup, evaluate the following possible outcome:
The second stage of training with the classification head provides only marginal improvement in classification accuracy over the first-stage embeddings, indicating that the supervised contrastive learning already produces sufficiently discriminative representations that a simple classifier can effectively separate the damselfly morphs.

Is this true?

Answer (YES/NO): NO